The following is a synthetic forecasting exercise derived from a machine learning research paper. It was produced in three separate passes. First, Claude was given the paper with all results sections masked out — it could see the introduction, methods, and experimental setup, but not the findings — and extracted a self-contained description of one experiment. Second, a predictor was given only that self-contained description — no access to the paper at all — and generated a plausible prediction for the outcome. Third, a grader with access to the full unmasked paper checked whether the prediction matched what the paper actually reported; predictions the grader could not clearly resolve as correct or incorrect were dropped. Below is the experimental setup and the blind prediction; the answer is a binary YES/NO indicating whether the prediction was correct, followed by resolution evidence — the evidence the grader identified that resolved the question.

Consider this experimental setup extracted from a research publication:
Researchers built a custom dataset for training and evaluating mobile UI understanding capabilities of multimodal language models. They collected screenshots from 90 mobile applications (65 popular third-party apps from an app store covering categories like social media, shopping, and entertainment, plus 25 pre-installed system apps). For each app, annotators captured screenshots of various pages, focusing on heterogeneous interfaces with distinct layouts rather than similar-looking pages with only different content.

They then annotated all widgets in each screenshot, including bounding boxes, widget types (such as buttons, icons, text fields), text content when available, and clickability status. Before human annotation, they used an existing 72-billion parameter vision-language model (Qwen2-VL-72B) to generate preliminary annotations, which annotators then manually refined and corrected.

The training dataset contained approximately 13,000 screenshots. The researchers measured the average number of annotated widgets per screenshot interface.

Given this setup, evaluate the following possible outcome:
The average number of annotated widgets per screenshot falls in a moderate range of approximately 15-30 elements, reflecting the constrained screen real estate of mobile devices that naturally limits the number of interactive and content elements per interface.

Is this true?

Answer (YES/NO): YES